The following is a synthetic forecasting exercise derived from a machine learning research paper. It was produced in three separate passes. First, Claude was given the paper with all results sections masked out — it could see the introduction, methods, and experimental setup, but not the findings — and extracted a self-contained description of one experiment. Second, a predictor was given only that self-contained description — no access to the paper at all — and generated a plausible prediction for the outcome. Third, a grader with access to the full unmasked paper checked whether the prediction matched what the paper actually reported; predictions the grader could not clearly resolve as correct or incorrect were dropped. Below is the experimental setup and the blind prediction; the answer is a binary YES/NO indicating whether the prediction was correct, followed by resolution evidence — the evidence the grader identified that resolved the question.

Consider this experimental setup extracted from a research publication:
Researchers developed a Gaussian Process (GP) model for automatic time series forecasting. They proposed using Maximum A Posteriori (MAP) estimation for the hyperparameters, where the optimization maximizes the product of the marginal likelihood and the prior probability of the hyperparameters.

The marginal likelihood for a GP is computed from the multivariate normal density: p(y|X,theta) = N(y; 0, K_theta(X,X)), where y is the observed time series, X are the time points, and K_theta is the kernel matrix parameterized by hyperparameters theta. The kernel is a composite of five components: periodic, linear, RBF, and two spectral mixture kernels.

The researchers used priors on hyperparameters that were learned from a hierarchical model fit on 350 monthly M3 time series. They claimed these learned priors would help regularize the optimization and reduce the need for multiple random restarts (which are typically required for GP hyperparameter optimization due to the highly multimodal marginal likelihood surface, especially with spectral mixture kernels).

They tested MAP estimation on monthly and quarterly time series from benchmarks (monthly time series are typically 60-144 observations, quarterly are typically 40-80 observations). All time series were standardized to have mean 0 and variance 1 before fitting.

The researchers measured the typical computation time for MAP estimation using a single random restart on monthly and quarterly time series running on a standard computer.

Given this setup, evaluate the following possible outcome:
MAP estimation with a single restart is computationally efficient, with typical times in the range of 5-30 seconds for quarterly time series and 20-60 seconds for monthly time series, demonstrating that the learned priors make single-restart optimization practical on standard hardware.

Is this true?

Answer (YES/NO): NO